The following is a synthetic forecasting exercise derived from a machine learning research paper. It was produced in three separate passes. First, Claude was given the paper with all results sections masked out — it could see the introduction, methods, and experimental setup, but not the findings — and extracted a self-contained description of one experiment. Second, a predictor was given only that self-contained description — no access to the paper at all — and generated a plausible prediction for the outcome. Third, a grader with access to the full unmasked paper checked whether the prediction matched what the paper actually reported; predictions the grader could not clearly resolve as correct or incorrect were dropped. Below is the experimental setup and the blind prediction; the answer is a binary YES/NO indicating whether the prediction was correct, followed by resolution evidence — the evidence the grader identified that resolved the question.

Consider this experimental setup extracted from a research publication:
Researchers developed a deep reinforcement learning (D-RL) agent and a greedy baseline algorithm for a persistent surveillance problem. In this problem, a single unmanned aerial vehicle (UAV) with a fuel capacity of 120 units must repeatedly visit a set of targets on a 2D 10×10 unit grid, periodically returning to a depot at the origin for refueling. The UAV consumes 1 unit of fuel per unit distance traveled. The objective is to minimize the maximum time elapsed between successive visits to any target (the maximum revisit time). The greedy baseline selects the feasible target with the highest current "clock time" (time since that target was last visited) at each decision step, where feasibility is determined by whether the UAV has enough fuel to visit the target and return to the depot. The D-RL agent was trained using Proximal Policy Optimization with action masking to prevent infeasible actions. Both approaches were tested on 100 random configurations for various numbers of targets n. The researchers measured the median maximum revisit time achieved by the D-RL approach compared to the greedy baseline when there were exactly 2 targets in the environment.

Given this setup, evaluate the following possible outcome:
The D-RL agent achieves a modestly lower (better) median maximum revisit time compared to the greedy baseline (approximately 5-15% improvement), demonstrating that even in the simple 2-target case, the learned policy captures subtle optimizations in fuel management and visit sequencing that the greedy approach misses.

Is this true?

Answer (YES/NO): NO